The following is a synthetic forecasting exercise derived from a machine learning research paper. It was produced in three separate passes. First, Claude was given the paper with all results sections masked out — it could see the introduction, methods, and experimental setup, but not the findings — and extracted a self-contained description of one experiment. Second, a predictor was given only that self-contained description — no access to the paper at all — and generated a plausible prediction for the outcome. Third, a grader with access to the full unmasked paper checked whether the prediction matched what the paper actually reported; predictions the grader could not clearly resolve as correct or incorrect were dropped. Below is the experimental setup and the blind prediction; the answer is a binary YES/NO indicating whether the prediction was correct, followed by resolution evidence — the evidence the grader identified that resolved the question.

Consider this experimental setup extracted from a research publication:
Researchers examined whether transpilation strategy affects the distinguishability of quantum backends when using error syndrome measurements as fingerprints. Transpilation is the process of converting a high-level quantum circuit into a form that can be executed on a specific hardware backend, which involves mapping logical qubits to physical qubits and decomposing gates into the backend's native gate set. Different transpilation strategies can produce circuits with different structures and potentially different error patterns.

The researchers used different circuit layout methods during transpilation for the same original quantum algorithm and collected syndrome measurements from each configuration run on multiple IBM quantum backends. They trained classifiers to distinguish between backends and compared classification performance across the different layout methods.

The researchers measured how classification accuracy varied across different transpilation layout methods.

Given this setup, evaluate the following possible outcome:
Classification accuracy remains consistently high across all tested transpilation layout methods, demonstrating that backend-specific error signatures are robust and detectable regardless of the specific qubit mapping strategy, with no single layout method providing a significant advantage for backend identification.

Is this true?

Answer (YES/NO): YES